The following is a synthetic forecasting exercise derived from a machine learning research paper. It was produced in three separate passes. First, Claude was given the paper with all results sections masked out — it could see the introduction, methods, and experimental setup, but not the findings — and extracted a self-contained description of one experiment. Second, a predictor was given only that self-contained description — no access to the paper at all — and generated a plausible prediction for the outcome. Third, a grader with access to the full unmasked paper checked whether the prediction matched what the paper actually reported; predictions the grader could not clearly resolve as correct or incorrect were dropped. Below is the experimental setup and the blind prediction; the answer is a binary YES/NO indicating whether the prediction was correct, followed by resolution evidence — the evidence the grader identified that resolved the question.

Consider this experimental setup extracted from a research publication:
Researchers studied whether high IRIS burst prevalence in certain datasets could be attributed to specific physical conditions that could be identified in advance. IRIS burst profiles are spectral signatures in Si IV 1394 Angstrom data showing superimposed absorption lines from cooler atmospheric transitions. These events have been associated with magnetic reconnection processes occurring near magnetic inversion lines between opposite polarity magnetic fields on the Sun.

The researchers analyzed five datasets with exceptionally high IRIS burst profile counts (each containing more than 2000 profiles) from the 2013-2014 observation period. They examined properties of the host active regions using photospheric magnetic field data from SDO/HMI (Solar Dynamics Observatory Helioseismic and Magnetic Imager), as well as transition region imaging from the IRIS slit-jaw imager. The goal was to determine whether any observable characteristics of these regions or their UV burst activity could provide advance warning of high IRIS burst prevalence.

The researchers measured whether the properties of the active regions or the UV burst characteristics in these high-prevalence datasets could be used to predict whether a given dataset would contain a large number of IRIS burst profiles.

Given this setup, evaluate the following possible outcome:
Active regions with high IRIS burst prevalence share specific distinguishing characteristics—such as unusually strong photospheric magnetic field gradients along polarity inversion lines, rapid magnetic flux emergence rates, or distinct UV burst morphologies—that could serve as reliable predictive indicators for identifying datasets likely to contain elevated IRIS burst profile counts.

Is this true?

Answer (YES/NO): NO